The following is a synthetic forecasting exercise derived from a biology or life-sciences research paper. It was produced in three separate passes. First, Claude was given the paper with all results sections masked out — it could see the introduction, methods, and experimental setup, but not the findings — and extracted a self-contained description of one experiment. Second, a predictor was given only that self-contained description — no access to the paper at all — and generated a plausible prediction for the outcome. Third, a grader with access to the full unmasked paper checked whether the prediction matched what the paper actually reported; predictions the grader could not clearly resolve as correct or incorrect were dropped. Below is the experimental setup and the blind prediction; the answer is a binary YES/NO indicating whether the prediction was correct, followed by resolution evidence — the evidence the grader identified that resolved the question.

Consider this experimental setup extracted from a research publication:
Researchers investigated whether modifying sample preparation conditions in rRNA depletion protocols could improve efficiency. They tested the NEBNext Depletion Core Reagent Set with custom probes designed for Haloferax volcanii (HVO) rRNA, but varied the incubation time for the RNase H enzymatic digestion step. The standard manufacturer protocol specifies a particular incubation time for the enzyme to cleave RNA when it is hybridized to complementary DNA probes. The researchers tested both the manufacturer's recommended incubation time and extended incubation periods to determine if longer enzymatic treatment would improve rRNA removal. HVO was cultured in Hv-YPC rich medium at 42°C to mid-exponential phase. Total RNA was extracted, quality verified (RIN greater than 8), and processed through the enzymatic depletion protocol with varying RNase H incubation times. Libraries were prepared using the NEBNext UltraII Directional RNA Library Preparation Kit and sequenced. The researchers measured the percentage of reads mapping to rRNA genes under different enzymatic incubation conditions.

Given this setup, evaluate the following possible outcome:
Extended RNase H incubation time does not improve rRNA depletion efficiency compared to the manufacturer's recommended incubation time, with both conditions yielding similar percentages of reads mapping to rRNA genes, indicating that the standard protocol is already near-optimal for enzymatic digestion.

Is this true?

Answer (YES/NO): NO